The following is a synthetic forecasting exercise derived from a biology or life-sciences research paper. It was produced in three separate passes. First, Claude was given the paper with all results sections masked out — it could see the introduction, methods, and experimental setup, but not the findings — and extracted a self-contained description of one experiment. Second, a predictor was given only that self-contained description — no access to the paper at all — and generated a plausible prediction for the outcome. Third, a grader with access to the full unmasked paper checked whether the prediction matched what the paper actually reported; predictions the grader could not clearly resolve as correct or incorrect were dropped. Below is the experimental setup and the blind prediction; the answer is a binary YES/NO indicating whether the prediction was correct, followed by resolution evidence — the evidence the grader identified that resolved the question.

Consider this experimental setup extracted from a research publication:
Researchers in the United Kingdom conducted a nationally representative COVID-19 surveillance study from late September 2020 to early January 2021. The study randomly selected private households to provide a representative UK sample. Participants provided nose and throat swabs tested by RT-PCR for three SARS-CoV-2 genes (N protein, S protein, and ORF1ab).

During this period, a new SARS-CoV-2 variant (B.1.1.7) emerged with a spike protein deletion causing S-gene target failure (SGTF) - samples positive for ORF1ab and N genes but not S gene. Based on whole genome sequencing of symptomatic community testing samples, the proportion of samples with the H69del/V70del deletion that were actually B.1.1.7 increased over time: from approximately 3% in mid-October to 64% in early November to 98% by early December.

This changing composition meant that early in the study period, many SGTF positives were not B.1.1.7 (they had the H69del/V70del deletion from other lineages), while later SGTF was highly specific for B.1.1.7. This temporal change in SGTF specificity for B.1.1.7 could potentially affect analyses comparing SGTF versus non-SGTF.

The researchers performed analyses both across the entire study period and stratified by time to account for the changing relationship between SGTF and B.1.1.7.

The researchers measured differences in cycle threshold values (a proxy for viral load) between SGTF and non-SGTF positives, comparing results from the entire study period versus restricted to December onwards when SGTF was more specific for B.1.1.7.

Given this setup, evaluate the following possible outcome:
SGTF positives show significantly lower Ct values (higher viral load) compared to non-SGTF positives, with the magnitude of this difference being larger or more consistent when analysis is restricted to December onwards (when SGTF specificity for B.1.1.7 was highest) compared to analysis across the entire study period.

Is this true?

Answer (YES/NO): NO